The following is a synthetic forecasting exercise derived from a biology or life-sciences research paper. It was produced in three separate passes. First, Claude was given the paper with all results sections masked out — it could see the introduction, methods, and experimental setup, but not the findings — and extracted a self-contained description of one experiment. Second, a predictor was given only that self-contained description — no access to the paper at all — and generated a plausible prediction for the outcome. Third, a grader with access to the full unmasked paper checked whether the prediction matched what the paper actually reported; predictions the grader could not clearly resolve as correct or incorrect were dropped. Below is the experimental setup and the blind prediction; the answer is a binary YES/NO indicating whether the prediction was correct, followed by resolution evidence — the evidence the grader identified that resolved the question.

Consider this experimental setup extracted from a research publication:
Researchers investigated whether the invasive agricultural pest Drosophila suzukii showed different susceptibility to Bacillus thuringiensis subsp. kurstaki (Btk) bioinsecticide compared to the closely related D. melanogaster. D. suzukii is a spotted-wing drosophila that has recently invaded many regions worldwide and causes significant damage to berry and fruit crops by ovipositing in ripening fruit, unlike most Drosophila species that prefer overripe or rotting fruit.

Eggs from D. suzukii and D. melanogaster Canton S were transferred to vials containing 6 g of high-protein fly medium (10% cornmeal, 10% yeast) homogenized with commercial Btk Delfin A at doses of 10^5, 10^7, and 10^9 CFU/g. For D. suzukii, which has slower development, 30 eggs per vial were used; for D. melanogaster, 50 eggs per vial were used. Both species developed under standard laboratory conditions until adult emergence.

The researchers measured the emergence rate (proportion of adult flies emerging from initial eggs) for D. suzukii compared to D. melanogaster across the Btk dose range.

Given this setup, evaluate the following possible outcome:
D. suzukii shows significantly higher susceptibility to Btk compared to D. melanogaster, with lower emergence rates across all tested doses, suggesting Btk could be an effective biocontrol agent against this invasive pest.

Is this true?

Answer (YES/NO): NO